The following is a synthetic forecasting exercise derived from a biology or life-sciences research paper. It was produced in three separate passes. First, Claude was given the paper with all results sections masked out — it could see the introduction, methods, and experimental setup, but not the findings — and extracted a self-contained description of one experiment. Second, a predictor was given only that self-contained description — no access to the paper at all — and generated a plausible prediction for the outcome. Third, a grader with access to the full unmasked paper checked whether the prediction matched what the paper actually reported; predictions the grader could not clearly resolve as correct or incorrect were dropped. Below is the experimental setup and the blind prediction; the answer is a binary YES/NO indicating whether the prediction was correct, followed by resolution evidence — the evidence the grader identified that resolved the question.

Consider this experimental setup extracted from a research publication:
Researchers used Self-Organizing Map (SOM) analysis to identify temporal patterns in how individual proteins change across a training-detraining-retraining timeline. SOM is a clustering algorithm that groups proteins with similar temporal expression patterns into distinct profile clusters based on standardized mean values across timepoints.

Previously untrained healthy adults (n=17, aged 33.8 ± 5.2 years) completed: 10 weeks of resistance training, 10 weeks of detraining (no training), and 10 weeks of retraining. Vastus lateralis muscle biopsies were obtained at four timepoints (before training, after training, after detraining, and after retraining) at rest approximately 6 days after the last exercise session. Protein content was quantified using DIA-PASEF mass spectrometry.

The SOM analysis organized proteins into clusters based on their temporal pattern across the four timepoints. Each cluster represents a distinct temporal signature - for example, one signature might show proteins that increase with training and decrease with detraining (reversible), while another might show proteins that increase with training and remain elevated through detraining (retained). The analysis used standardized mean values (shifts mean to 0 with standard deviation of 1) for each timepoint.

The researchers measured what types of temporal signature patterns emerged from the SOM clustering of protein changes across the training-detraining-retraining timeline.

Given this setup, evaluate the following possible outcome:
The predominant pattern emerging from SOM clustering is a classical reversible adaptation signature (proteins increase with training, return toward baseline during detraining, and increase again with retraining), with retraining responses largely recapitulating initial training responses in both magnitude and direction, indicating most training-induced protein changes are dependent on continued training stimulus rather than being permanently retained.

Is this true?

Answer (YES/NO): NO